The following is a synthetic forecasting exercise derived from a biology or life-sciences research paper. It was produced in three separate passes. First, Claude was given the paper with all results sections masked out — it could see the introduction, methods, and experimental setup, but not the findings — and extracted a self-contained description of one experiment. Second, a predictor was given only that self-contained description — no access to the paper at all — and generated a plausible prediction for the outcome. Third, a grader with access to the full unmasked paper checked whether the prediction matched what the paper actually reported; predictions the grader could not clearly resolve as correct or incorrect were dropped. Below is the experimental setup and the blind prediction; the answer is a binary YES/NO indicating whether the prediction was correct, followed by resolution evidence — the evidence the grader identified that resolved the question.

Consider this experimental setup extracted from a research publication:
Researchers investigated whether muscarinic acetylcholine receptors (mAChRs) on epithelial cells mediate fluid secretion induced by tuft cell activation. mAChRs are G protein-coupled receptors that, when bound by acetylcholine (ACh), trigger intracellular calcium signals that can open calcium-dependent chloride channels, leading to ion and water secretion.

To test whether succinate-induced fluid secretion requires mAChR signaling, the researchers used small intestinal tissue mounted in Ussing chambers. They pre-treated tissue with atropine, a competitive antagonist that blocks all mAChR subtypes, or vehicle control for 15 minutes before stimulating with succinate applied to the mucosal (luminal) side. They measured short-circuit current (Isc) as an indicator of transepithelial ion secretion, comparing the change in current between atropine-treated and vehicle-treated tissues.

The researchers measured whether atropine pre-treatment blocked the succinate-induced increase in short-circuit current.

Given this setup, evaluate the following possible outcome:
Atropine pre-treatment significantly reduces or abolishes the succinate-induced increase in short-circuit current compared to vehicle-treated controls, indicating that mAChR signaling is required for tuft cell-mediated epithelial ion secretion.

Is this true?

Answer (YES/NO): YES